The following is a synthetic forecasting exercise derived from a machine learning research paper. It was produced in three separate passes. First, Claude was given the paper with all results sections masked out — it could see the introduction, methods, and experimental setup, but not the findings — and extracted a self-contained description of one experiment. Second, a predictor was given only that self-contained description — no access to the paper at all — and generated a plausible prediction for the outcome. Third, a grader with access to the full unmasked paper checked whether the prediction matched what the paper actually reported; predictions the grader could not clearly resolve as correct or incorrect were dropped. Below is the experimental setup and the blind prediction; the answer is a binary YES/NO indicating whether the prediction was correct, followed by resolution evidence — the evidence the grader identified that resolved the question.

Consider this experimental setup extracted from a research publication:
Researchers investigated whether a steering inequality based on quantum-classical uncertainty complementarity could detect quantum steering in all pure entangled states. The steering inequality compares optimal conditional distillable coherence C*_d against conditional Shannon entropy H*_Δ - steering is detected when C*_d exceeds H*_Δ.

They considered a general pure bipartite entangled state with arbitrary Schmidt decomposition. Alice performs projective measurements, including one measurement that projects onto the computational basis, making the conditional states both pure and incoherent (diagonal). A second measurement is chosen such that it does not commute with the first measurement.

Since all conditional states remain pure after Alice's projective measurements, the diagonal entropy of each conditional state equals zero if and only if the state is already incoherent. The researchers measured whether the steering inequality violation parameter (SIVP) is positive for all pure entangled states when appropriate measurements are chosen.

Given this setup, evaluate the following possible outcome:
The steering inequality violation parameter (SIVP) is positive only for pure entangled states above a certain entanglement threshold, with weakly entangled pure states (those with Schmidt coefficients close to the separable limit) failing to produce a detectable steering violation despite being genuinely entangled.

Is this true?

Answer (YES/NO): NO